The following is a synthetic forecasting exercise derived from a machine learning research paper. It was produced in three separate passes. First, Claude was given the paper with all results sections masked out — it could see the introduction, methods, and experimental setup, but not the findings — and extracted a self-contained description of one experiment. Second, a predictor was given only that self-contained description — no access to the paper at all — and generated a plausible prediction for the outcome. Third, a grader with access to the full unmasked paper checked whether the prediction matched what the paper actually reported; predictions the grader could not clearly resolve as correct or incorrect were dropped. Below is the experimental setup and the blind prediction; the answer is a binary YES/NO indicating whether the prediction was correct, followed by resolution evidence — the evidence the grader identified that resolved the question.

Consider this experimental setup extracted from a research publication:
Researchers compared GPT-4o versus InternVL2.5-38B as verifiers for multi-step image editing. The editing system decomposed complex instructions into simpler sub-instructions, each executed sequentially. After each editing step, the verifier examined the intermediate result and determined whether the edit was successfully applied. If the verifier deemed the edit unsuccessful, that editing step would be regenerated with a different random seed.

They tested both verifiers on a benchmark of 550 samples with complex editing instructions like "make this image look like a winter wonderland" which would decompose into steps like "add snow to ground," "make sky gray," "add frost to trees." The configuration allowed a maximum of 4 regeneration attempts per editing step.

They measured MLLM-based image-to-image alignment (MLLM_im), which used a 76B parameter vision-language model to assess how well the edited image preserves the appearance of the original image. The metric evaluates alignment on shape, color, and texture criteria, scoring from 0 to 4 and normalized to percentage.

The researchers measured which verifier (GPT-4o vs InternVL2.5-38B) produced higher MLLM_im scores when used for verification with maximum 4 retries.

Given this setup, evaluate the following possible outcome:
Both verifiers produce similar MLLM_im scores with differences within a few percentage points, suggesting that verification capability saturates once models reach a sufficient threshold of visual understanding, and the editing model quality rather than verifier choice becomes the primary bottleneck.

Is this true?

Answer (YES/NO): YES